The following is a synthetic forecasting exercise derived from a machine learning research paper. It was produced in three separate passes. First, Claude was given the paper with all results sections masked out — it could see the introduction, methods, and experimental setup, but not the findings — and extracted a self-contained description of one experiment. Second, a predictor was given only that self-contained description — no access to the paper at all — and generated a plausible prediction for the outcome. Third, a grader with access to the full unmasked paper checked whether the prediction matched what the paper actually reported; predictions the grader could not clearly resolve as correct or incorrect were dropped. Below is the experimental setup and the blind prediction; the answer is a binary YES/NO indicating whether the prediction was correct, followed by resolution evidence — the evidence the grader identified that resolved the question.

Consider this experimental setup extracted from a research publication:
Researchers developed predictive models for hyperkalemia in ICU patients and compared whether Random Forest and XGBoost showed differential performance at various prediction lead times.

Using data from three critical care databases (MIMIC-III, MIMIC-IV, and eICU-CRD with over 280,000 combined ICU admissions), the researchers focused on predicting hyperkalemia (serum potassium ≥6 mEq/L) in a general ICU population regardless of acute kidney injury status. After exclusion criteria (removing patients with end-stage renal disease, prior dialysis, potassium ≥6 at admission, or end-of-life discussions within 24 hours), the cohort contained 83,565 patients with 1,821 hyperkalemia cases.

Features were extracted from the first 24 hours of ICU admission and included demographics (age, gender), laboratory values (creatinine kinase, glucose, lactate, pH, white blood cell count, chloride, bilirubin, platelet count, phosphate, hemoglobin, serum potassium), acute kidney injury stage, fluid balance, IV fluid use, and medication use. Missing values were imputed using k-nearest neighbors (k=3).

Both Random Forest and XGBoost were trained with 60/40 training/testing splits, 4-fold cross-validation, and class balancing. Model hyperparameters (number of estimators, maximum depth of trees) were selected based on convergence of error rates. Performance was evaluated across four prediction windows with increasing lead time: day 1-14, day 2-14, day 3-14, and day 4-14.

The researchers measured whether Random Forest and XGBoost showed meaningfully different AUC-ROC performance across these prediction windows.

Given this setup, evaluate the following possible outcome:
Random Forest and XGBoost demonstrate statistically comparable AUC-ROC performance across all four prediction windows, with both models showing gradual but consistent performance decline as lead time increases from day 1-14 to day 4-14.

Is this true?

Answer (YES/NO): NO